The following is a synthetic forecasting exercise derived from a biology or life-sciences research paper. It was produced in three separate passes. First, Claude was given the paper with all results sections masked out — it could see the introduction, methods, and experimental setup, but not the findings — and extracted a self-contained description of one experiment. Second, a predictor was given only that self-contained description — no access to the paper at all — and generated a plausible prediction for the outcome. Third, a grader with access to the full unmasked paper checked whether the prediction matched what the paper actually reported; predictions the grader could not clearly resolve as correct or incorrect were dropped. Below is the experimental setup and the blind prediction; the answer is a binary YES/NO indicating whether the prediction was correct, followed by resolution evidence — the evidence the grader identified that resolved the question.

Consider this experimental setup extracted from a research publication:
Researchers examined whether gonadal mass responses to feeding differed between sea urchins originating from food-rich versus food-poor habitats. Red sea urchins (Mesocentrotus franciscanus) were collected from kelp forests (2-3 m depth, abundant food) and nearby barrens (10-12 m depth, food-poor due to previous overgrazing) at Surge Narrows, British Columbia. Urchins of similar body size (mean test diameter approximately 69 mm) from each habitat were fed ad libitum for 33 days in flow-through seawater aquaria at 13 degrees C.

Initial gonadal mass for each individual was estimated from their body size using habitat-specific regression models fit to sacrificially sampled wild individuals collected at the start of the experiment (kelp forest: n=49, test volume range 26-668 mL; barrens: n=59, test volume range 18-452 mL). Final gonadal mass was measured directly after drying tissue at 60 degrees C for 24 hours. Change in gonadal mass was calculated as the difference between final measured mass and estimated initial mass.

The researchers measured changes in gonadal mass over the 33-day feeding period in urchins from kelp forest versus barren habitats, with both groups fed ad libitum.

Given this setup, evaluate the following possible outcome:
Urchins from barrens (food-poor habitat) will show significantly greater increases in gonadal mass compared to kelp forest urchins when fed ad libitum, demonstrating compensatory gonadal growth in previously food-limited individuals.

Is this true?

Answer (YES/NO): YES